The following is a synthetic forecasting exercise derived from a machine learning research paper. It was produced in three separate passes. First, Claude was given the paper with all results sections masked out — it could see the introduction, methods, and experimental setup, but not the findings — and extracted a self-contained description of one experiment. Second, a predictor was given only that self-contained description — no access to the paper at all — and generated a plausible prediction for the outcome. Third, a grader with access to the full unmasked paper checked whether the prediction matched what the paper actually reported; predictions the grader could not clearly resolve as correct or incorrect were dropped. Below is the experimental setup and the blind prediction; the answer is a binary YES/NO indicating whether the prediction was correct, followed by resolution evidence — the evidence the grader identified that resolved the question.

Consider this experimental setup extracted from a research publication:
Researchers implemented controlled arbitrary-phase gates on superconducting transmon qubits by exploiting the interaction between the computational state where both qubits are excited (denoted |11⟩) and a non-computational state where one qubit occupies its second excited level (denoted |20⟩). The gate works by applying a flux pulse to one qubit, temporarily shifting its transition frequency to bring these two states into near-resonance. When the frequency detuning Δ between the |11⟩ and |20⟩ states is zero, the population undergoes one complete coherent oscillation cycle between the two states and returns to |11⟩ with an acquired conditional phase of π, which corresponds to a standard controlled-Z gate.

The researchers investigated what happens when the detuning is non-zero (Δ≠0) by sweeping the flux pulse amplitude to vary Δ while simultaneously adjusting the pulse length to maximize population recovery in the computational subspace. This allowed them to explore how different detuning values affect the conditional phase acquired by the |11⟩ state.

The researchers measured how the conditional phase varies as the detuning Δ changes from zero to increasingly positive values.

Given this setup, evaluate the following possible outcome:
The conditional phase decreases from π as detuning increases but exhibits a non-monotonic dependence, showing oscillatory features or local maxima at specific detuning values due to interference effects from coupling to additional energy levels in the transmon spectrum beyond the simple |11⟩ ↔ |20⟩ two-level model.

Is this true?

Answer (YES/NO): NO